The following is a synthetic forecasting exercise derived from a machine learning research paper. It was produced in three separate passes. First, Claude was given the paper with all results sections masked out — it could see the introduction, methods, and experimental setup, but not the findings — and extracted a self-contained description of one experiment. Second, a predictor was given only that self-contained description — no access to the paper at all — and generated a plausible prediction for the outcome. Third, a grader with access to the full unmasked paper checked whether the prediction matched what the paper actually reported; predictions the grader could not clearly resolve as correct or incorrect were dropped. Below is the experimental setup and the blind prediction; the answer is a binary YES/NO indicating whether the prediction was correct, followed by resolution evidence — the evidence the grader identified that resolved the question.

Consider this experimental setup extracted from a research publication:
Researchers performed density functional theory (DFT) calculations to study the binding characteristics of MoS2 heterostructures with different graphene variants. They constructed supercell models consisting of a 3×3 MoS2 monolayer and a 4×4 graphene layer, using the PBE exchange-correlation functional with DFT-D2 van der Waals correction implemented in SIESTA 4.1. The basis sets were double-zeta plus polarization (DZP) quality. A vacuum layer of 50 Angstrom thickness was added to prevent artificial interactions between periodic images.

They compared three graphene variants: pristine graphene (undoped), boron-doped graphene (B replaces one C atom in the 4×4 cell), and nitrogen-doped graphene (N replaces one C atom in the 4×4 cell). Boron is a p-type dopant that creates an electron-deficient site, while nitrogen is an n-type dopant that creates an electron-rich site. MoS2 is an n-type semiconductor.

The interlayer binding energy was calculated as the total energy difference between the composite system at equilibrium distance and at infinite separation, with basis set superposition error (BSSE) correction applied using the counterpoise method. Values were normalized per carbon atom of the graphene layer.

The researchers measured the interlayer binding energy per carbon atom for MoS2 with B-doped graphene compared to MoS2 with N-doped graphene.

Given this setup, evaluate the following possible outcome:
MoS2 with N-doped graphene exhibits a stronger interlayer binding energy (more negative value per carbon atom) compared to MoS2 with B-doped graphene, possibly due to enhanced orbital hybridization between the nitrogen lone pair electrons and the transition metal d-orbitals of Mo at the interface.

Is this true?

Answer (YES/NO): YES